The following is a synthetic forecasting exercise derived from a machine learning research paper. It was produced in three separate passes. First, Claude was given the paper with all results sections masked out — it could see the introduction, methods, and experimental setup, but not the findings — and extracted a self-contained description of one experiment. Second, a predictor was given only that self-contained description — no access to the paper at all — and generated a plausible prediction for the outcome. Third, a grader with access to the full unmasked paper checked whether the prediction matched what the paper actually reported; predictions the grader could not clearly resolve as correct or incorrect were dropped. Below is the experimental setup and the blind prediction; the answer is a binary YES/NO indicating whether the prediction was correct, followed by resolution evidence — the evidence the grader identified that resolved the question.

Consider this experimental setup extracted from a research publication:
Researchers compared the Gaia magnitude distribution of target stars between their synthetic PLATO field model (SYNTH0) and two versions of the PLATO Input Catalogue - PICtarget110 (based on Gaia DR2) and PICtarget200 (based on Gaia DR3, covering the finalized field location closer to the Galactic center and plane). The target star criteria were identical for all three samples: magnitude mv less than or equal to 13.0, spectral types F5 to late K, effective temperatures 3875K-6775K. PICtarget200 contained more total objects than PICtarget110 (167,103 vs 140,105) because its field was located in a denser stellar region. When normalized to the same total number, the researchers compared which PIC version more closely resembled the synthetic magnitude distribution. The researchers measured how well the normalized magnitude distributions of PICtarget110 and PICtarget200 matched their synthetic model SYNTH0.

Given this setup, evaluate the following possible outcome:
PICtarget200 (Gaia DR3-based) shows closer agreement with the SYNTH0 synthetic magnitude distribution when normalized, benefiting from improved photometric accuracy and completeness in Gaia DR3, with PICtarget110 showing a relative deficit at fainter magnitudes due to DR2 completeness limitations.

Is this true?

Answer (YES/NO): NO